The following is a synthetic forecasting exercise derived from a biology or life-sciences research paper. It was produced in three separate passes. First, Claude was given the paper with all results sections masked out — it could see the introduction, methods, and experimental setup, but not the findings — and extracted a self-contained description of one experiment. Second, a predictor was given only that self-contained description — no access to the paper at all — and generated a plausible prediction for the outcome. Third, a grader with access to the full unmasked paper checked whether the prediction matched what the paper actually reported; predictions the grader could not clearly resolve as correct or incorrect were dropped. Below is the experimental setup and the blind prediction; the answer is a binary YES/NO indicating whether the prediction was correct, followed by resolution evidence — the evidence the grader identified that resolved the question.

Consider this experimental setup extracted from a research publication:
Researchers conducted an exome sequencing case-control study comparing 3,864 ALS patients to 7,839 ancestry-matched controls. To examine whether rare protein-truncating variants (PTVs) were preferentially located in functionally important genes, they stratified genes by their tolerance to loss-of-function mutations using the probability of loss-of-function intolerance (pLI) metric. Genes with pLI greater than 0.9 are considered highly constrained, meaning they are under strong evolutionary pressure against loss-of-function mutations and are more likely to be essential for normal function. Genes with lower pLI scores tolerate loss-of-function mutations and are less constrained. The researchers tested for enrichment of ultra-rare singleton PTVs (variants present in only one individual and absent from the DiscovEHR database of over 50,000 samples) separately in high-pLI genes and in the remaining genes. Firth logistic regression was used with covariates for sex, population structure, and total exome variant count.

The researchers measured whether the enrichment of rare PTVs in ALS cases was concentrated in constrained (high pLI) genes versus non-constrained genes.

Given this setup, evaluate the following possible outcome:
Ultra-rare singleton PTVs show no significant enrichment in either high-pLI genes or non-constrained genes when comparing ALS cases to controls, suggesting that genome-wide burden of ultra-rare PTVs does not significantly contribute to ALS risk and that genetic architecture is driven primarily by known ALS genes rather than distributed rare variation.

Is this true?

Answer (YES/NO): NO